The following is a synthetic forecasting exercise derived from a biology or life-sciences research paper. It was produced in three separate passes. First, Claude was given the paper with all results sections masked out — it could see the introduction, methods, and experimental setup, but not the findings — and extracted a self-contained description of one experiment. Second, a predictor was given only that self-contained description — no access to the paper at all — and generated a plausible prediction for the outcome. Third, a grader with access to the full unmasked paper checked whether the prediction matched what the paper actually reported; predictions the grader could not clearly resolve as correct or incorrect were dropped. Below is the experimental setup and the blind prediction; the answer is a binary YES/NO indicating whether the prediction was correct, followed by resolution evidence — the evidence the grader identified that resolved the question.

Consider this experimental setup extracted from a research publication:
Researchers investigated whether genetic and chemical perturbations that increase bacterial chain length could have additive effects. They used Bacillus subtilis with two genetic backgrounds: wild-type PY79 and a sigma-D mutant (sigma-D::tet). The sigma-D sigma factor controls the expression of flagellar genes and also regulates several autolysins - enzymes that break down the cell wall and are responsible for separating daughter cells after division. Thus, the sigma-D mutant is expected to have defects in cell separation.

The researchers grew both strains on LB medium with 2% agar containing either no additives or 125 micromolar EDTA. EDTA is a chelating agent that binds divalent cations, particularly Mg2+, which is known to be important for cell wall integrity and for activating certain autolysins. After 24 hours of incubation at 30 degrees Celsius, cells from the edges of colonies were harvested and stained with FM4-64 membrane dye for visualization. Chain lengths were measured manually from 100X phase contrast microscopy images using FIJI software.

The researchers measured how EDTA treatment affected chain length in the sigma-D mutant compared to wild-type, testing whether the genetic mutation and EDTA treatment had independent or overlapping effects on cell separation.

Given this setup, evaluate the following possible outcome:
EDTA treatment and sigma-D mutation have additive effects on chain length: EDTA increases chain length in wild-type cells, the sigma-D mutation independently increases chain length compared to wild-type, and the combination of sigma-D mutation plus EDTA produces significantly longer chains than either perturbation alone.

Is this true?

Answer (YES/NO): YES